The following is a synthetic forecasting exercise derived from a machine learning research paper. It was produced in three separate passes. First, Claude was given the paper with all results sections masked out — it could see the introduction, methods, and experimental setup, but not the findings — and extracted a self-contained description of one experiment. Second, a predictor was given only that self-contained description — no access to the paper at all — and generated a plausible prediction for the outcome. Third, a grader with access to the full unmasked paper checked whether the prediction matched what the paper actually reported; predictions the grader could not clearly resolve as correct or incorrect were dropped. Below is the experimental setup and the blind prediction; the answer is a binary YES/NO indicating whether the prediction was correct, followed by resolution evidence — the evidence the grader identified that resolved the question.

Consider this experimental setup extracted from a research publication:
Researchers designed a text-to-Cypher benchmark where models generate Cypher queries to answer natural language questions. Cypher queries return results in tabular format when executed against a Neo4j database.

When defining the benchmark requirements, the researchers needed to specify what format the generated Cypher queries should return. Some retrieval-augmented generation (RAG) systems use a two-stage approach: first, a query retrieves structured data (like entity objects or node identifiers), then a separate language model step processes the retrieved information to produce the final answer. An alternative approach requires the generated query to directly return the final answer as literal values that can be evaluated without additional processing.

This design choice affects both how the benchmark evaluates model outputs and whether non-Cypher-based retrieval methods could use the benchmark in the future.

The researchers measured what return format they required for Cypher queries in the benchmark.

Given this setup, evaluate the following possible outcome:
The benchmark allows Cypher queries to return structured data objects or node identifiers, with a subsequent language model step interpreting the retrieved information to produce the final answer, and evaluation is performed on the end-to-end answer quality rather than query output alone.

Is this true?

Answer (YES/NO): NO